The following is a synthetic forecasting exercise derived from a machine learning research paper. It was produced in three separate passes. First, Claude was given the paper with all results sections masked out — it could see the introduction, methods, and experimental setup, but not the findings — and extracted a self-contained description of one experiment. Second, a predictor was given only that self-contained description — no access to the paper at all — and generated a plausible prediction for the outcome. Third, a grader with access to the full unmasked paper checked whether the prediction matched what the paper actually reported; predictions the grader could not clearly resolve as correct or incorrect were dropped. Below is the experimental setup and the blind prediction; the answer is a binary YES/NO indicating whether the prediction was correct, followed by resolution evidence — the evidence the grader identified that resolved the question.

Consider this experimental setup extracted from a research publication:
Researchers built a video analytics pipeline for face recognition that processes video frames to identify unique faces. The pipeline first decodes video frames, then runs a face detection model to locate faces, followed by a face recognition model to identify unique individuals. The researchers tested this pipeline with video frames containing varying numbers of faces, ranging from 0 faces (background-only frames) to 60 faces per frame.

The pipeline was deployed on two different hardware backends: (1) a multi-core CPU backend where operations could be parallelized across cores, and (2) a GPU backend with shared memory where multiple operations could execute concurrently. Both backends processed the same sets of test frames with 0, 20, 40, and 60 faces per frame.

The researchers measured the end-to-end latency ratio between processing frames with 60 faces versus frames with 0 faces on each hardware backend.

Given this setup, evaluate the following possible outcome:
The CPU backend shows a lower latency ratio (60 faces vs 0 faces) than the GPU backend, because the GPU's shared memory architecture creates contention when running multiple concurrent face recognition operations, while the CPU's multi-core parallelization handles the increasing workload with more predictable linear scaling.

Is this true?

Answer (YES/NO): NO